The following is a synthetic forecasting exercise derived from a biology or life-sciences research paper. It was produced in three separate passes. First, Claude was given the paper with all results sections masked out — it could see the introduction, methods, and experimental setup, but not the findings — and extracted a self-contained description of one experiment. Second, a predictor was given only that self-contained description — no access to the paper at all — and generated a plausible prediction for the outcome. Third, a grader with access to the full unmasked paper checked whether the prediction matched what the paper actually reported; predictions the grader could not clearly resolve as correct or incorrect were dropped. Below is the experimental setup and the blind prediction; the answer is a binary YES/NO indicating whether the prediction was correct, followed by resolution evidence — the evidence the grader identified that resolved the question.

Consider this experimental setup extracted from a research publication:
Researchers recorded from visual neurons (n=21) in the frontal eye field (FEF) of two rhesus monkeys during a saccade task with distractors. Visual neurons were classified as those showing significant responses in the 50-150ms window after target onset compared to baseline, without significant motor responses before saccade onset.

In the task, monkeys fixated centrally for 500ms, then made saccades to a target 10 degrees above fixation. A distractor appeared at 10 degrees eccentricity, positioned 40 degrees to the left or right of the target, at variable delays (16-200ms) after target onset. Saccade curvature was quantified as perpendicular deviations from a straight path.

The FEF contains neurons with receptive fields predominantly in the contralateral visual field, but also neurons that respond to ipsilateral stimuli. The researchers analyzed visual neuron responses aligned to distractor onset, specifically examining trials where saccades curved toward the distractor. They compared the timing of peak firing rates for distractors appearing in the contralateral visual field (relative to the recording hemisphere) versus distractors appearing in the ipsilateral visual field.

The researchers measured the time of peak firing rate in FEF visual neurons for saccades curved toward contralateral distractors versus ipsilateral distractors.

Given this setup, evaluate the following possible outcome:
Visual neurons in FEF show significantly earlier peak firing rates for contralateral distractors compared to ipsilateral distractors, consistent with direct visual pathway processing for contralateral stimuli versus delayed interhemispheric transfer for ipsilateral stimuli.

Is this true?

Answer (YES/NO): YES